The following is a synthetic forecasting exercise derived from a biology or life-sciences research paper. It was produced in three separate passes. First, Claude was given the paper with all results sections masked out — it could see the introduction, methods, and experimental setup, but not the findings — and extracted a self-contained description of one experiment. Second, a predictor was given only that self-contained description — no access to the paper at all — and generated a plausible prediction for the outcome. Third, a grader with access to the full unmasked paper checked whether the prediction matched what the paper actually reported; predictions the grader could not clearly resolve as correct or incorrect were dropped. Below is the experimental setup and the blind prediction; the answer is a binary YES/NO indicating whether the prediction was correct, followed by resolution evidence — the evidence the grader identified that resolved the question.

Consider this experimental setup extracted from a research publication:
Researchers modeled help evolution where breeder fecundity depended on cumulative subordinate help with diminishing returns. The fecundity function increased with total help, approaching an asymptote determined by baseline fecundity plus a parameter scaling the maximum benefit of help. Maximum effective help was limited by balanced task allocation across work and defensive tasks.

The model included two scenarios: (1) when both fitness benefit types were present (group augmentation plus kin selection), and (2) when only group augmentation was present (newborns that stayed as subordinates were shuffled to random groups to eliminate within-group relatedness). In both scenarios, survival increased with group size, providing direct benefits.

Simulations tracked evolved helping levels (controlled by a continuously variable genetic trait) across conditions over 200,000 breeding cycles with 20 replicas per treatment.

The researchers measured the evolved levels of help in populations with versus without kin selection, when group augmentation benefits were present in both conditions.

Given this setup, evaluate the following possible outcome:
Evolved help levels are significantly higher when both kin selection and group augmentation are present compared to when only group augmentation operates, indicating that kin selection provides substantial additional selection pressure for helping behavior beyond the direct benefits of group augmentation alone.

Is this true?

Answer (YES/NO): NO